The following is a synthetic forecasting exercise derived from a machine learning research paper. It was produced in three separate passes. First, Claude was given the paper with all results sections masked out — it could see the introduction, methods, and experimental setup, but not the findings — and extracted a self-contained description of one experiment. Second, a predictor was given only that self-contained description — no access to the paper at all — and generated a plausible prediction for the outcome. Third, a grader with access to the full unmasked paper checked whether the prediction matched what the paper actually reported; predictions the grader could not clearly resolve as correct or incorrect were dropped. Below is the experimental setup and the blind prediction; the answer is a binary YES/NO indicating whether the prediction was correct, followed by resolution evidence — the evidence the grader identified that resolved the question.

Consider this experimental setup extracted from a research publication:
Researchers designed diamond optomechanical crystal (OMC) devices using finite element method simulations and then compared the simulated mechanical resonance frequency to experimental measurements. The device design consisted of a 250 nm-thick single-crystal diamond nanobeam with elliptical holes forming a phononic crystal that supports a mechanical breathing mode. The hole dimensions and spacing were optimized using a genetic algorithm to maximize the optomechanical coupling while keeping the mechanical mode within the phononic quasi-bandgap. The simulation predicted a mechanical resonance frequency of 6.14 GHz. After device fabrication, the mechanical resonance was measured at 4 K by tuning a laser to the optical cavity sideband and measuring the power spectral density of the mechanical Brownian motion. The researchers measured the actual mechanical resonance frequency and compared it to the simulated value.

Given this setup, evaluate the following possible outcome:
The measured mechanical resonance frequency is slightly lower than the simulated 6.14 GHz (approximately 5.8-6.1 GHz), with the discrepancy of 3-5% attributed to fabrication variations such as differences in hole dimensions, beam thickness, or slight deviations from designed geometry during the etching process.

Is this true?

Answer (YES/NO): NO